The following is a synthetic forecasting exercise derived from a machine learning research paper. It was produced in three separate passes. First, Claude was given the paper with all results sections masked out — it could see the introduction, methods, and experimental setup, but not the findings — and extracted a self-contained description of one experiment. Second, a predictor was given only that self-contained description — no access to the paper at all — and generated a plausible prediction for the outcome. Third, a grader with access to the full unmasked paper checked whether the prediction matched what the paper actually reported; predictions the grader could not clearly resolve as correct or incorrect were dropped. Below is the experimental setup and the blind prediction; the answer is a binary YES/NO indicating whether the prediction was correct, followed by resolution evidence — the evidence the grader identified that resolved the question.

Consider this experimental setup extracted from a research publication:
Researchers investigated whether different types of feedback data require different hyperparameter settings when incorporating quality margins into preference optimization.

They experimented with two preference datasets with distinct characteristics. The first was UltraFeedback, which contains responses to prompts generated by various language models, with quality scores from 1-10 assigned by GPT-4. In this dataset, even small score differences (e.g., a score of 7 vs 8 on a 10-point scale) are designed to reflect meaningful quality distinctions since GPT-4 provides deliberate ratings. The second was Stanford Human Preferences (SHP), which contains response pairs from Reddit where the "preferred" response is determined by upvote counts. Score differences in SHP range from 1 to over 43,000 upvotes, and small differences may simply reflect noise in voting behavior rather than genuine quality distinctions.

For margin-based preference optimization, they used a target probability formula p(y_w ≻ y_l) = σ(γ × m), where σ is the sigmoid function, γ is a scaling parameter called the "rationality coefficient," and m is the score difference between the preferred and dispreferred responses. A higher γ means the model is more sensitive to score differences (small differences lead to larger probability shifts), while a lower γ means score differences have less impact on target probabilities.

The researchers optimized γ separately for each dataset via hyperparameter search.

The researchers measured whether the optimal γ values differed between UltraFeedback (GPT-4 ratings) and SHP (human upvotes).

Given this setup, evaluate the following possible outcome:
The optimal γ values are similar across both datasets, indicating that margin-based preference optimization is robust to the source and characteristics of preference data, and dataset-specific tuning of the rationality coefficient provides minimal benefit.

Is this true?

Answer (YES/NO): NO